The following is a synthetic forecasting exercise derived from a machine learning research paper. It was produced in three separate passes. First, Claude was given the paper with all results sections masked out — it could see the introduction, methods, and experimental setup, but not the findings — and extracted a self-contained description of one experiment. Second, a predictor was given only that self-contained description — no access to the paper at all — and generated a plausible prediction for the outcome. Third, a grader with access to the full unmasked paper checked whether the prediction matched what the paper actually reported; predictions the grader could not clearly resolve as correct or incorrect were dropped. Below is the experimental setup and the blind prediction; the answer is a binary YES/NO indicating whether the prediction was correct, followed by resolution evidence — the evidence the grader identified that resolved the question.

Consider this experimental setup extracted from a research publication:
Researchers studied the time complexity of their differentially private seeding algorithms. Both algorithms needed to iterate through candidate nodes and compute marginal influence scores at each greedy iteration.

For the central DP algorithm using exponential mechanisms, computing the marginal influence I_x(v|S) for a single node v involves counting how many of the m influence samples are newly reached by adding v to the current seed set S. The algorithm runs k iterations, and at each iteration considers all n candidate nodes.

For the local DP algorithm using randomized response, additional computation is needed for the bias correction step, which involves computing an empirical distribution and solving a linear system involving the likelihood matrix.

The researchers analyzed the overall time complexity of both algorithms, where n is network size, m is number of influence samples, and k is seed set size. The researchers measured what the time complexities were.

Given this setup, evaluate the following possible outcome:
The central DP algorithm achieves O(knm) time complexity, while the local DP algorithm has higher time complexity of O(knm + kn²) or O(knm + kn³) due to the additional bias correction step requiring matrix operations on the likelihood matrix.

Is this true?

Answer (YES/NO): NO